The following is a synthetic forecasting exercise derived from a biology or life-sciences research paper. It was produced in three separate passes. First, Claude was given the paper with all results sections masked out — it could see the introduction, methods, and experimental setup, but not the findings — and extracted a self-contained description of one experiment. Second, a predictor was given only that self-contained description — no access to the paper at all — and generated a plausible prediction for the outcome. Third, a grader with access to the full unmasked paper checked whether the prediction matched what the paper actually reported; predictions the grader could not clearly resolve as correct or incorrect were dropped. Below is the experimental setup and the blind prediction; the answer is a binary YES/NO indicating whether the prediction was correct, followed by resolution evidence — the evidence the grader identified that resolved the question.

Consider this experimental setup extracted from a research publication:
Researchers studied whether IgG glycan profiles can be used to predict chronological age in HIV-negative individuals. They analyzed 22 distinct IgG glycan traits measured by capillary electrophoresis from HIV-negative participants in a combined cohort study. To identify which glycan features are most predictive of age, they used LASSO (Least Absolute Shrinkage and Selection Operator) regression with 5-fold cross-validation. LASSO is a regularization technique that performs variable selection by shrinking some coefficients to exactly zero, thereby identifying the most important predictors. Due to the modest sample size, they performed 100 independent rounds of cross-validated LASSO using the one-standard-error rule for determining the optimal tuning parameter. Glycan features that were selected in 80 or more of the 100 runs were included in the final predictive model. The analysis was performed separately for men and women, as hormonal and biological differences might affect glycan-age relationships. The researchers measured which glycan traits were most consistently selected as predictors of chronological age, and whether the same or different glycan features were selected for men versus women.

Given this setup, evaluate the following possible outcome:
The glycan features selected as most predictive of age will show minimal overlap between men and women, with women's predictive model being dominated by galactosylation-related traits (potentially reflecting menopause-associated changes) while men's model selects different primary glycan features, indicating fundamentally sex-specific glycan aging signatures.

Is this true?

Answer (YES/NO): NO